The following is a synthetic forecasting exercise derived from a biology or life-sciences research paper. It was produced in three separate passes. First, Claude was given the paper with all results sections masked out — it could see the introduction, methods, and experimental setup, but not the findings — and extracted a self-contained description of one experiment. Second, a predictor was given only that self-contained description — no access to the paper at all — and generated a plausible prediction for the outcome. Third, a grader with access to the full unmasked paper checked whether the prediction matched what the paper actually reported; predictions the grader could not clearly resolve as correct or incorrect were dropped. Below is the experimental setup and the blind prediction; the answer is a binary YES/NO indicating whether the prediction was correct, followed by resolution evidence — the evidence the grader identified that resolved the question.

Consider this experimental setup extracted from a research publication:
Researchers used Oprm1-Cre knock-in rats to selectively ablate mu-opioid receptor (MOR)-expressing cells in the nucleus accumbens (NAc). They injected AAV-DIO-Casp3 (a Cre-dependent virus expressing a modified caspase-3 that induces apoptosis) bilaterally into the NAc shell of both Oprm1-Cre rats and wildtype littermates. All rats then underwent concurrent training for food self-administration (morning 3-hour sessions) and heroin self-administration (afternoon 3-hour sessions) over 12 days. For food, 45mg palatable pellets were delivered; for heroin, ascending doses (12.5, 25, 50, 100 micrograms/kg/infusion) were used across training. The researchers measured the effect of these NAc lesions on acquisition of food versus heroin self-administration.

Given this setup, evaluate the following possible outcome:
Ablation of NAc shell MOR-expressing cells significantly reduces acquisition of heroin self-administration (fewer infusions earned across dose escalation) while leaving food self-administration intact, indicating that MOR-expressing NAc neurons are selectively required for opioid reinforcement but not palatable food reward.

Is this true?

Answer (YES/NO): NO